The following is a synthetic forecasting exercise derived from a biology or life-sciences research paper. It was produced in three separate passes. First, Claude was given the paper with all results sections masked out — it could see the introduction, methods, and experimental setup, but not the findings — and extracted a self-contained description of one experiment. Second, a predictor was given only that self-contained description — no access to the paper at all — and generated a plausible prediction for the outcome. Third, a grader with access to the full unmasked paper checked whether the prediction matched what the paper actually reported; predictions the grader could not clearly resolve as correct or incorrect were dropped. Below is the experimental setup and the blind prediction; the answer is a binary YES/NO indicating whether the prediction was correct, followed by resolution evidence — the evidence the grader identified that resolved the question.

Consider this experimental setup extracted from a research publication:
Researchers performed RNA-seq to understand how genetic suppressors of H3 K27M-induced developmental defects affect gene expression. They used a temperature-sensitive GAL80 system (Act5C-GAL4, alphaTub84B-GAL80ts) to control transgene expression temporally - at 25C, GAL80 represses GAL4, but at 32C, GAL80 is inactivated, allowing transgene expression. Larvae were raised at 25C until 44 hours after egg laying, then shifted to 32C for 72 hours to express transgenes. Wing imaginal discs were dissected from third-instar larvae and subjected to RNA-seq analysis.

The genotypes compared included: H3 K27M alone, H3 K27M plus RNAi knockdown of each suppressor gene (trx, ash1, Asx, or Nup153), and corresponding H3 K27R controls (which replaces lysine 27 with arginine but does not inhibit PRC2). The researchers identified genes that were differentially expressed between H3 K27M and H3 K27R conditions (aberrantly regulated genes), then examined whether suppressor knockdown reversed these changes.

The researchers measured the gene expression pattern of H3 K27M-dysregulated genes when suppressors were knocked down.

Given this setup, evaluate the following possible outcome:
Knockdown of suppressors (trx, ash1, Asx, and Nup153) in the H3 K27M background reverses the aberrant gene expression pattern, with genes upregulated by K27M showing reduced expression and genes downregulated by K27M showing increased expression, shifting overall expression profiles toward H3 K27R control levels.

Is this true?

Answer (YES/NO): NO